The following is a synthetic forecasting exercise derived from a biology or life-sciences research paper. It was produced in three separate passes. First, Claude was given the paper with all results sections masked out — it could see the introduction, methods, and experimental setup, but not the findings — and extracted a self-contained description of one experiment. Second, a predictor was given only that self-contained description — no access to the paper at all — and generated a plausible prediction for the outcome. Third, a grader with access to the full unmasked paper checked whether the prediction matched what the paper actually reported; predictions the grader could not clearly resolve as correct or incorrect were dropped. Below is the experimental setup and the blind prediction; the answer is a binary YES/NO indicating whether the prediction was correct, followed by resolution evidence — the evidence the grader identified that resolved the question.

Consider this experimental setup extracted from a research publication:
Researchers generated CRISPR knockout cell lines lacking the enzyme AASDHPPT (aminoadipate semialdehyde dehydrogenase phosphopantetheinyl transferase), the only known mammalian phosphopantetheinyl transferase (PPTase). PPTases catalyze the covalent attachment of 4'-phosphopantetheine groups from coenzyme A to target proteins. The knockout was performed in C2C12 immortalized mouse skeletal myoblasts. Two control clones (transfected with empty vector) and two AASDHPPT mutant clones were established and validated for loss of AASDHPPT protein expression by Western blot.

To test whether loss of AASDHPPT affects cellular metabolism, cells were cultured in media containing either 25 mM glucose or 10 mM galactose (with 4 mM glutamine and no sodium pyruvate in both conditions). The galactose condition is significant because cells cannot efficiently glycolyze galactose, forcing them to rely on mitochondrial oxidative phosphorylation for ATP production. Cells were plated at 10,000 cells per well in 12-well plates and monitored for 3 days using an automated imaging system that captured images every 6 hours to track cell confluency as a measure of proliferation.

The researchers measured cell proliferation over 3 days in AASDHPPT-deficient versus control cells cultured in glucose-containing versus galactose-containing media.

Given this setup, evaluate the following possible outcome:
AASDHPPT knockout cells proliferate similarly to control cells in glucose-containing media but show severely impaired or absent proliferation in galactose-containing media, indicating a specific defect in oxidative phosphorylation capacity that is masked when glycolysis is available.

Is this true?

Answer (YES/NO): NO